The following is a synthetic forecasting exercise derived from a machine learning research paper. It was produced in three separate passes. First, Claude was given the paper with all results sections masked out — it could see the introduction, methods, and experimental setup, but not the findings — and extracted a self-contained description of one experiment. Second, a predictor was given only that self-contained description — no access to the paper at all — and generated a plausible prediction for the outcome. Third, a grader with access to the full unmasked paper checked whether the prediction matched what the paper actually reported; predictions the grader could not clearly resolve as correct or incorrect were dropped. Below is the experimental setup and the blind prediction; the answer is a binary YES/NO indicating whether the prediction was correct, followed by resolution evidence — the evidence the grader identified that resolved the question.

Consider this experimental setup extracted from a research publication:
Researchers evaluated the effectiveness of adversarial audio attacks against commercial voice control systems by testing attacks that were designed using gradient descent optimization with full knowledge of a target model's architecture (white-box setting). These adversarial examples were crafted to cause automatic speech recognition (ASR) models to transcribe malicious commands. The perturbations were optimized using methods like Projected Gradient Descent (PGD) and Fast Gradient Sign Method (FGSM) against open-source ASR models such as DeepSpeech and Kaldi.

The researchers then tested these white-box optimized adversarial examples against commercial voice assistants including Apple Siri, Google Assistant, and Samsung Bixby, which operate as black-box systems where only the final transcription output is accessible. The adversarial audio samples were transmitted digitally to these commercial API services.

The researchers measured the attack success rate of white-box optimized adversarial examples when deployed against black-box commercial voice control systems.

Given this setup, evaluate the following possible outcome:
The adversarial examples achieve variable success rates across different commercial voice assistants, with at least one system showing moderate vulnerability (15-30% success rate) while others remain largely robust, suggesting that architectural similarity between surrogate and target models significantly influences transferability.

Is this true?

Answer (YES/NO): NO